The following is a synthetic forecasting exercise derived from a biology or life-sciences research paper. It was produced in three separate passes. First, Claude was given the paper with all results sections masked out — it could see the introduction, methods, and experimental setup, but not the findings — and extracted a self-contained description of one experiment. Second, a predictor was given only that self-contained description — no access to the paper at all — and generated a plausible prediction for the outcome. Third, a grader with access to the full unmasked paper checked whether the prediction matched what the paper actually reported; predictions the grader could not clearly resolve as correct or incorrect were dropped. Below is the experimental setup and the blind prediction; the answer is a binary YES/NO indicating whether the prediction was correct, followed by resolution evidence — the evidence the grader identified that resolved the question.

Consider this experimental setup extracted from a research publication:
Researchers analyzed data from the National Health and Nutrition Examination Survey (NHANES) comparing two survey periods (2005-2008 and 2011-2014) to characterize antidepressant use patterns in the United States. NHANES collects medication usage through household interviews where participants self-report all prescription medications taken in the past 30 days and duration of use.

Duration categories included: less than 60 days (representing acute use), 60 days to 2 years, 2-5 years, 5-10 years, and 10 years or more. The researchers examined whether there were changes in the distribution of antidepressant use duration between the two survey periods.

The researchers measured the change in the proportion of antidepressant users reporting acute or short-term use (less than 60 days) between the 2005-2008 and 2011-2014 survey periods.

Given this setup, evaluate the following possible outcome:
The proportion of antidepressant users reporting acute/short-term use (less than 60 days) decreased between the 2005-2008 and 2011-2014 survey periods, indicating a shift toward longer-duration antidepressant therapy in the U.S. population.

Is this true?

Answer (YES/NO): YES